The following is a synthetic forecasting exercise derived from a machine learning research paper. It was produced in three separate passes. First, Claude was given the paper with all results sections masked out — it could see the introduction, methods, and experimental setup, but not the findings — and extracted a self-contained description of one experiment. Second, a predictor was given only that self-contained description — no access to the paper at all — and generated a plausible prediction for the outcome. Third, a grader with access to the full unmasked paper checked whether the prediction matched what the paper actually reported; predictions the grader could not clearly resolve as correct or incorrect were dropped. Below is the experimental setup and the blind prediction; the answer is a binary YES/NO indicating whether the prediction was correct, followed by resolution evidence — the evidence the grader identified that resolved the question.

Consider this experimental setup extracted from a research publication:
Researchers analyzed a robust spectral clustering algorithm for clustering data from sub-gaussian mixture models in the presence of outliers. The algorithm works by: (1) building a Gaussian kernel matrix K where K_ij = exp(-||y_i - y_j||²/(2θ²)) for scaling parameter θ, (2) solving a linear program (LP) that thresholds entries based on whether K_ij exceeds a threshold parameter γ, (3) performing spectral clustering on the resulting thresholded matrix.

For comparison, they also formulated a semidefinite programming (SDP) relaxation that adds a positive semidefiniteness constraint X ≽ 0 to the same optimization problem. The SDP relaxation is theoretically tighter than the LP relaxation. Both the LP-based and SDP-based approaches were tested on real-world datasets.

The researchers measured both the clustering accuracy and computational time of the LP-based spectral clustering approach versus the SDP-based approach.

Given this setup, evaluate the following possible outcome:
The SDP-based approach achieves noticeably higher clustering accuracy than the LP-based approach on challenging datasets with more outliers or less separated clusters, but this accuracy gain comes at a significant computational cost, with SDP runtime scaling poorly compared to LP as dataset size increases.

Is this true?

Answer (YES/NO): NO